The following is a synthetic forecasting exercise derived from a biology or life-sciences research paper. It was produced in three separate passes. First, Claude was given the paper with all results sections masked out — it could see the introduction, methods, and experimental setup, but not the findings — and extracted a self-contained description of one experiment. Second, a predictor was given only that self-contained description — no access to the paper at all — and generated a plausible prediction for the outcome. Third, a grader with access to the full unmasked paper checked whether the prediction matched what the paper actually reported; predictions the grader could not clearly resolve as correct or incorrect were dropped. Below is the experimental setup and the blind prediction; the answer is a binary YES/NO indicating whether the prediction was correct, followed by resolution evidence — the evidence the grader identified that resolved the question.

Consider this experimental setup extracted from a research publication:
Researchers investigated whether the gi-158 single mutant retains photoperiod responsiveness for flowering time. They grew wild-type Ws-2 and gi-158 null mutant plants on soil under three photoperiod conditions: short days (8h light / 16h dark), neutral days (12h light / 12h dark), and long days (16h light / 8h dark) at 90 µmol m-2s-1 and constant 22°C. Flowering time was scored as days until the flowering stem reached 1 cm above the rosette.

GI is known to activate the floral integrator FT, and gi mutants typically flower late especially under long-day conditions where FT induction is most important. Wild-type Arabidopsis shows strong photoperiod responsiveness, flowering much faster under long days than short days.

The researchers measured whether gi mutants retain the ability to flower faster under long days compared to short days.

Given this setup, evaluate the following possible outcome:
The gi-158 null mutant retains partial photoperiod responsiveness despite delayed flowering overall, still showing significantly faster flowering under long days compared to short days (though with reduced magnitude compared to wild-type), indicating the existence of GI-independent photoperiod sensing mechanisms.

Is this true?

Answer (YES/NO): NO